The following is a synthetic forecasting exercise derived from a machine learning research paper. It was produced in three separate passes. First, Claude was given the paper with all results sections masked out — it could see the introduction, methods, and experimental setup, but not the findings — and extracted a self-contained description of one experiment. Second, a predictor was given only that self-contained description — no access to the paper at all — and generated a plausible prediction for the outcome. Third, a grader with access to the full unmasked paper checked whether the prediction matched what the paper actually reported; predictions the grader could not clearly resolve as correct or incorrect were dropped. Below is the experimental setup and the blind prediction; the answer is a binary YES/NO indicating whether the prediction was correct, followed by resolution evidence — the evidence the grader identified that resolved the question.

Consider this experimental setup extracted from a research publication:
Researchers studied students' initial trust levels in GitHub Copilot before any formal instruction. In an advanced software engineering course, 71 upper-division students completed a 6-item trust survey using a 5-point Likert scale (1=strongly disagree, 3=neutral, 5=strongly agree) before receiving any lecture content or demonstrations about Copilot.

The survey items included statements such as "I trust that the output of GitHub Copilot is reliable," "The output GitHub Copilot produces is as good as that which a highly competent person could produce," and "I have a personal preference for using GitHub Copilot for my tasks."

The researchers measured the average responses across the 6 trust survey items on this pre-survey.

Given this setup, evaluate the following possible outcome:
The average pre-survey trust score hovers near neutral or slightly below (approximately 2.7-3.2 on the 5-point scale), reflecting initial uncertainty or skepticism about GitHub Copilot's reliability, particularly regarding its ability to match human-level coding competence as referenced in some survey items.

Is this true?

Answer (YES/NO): NO